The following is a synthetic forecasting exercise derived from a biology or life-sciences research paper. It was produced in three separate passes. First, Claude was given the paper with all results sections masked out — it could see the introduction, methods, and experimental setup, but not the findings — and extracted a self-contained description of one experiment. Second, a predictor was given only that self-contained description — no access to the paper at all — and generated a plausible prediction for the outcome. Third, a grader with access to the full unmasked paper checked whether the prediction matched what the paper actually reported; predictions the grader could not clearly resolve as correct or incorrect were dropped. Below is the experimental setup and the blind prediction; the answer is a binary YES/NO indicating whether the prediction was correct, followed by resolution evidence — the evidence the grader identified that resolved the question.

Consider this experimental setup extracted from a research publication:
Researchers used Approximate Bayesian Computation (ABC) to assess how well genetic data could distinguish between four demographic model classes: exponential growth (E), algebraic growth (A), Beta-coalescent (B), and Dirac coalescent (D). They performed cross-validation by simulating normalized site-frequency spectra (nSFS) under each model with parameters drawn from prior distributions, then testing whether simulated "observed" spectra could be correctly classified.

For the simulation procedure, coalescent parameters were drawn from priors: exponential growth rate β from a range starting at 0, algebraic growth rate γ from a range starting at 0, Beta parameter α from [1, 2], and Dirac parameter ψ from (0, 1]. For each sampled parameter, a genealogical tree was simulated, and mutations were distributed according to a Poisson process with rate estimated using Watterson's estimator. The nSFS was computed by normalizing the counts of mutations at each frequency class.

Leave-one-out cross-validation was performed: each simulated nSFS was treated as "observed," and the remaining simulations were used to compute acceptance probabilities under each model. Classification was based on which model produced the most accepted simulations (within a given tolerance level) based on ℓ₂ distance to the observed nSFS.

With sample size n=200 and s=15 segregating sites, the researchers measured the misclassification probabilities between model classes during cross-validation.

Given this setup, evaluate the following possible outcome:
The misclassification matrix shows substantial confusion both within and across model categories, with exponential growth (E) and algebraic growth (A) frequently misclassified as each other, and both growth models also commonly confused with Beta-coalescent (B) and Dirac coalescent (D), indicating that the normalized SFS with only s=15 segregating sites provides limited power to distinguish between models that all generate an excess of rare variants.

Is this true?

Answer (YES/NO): NO